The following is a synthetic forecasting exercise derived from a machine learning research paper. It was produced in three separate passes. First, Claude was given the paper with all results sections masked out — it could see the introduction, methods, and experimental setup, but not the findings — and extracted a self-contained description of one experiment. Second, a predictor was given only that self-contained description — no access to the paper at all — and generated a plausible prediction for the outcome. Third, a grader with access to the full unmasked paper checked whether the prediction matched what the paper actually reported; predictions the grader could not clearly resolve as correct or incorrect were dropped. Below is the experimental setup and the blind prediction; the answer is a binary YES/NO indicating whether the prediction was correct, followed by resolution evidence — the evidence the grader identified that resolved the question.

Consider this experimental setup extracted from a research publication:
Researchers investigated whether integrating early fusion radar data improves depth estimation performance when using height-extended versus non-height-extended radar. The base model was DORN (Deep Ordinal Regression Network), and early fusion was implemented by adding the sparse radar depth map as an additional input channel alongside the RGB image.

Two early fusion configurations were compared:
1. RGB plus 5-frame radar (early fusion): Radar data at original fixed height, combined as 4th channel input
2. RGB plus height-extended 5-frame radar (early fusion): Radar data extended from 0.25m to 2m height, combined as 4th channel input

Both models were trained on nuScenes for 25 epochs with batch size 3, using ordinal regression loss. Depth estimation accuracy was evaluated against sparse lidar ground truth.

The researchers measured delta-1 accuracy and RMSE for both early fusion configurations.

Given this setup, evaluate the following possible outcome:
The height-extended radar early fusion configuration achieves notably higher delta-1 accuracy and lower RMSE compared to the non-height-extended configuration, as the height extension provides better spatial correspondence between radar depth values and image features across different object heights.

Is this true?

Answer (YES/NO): NO